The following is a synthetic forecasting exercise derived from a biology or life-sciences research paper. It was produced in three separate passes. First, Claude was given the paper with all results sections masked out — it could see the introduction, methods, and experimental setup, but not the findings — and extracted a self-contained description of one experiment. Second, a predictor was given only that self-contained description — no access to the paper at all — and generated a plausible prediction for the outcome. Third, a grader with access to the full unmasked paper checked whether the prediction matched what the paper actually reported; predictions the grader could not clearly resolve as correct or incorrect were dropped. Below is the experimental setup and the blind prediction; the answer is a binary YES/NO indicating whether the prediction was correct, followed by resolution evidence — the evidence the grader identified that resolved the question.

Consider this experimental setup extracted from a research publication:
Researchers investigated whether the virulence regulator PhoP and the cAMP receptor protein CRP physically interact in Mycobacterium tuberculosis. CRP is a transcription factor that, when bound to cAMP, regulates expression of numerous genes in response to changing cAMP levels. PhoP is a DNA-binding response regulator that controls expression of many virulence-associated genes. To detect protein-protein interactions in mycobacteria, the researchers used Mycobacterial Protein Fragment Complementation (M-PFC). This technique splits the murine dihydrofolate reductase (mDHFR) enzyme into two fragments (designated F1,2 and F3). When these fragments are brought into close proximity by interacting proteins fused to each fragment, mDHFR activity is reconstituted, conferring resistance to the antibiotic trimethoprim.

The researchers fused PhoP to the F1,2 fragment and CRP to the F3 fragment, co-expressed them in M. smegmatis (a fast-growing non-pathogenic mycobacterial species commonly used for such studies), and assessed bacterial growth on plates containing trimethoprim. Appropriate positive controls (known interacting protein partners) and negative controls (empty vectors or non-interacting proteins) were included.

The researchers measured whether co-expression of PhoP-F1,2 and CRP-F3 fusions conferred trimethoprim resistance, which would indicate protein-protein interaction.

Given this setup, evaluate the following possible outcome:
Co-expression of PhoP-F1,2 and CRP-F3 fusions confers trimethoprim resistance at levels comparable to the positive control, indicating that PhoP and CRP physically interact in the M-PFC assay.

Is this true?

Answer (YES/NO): YES